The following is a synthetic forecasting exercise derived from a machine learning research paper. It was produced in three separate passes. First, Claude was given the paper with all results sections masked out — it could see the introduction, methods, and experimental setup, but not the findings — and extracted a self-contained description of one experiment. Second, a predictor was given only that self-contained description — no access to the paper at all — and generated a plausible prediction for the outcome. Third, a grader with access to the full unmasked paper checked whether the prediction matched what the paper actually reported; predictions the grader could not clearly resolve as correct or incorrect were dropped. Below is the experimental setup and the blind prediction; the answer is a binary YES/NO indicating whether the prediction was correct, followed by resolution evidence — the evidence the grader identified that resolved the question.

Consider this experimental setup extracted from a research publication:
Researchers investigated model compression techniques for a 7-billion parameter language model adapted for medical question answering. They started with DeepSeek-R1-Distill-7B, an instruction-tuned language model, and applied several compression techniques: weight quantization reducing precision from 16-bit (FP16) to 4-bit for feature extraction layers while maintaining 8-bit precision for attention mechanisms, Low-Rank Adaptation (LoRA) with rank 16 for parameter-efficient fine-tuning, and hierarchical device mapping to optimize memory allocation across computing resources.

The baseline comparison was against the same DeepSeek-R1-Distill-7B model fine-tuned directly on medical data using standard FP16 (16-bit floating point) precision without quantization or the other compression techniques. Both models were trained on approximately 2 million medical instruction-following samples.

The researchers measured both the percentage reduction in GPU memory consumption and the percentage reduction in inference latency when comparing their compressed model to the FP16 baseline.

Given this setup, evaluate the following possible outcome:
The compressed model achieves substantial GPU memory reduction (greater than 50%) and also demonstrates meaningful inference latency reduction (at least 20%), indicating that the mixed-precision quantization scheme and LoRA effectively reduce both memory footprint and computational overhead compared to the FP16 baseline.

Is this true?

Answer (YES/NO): NO